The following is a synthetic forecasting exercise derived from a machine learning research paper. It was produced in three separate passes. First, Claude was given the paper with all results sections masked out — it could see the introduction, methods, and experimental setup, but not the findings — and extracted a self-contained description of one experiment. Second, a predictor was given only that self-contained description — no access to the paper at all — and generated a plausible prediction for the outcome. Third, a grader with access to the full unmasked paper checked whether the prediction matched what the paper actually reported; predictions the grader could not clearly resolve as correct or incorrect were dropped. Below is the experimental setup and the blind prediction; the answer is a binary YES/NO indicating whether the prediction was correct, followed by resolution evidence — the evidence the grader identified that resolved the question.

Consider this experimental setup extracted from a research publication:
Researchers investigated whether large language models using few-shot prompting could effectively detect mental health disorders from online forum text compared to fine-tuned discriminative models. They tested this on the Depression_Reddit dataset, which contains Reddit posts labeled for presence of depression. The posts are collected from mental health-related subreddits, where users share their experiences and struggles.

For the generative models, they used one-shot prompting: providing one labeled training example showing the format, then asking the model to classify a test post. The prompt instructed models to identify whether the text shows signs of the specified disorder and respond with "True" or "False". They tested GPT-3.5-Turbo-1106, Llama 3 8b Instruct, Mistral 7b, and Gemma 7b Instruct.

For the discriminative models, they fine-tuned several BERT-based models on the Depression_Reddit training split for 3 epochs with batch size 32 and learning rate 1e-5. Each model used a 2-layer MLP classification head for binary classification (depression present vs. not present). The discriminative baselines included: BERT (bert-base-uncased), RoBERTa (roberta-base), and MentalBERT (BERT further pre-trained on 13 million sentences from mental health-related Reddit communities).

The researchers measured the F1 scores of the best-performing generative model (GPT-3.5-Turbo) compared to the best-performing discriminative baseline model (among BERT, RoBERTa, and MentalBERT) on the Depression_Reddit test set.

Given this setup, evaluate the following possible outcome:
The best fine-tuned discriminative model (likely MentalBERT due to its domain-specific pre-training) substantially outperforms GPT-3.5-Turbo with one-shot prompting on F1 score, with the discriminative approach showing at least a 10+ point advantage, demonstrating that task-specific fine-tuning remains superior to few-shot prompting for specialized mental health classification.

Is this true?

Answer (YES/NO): NO